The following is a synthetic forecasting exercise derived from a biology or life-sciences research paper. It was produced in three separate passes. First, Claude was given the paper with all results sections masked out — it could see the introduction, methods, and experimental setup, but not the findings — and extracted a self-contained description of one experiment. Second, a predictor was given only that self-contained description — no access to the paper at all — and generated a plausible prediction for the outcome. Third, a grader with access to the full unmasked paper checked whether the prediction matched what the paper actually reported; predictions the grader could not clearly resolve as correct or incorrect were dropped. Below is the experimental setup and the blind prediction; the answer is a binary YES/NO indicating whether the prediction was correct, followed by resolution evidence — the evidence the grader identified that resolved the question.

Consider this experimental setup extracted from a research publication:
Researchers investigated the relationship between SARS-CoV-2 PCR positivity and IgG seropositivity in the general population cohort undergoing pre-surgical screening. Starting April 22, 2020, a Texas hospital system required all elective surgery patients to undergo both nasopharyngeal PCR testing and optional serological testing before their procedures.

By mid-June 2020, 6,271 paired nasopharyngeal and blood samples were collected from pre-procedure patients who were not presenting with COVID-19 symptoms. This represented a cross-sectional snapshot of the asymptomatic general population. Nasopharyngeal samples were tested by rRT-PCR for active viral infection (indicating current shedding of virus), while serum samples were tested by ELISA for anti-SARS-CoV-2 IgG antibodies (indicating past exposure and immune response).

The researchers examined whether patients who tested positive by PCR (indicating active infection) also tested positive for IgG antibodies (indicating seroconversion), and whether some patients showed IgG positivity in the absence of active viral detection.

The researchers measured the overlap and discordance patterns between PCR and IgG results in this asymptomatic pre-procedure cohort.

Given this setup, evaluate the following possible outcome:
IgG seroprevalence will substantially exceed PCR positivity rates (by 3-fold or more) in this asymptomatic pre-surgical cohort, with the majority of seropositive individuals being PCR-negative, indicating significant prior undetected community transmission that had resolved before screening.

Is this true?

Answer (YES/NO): YES